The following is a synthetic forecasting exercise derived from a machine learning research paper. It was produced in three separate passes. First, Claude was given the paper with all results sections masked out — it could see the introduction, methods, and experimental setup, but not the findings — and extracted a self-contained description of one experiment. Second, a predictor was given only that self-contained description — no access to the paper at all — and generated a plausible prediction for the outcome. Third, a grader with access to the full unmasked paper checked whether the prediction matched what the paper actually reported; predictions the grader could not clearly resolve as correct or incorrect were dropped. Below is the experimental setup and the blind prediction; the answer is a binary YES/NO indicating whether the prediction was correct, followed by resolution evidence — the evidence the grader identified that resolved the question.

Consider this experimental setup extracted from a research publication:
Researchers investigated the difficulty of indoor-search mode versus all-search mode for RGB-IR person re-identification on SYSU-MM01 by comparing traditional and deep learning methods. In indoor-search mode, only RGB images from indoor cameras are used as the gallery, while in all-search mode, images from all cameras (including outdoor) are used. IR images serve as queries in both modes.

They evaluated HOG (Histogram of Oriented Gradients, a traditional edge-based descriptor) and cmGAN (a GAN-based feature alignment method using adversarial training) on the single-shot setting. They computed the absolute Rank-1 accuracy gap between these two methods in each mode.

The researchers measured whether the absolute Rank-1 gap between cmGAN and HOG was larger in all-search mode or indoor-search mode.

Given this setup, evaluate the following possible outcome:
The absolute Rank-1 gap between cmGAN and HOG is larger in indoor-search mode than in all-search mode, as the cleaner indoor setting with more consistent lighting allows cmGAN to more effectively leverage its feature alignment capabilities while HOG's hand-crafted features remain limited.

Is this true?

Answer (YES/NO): YES